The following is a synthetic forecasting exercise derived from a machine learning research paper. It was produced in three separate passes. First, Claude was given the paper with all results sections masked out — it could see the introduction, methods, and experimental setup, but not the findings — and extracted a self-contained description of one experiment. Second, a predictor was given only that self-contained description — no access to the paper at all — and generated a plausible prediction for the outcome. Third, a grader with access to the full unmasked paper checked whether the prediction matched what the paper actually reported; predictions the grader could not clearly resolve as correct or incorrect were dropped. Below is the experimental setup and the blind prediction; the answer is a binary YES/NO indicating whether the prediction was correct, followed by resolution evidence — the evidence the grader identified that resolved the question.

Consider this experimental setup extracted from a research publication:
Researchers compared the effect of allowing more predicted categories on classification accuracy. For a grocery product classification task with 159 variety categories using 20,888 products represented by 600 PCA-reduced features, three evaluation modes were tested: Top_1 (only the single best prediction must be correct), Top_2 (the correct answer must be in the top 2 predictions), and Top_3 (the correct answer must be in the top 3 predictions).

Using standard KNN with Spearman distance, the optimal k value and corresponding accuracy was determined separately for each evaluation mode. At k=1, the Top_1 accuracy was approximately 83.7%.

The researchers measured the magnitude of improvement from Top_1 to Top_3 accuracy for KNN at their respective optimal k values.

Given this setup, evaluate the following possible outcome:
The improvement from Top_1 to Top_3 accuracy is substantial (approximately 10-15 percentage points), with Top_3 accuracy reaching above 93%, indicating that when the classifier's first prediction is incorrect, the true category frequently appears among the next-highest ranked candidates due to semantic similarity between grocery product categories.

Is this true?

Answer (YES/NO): NO